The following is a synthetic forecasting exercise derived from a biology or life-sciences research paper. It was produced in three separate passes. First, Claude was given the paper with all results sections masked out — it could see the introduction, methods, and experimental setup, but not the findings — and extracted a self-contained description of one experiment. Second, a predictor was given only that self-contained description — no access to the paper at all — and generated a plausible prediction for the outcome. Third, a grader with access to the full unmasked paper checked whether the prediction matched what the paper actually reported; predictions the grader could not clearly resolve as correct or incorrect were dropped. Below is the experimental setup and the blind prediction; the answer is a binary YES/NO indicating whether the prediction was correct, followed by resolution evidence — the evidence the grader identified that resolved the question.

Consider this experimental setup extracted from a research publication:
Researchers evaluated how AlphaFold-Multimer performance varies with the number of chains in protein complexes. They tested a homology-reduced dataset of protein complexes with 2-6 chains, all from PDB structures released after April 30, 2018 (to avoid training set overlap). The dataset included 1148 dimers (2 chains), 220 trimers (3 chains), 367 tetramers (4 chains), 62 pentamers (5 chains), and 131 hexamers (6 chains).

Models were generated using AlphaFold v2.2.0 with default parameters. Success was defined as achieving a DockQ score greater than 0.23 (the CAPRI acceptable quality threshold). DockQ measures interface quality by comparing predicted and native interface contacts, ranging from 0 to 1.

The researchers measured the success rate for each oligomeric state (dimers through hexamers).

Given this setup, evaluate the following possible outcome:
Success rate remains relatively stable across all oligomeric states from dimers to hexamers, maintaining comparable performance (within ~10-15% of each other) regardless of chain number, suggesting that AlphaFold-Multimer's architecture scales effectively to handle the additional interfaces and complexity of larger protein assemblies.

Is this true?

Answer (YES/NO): YES